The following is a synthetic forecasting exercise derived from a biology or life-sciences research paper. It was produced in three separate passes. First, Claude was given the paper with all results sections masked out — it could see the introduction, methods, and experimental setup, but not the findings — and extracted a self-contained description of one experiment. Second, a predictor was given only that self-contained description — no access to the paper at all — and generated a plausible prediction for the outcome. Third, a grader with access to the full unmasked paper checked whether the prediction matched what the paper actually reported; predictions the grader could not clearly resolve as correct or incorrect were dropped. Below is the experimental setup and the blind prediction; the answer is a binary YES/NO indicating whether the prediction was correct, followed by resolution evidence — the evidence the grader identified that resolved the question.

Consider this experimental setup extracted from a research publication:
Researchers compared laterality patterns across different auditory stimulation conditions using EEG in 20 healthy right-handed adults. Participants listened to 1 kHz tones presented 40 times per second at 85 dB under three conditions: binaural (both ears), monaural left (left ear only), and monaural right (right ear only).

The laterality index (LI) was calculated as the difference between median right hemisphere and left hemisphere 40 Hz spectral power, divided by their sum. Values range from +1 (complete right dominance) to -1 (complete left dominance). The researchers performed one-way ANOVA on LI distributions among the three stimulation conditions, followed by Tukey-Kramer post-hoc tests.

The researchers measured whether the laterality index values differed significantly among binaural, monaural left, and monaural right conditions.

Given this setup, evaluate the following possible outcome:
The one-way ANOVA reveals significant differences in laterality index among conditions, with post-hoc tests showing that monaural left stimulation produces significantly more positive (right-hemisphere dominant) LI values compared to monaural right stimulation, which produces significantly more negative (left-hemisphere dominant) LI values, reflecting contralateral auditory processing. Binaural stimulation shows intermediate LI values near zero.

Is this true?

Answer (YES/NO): NO